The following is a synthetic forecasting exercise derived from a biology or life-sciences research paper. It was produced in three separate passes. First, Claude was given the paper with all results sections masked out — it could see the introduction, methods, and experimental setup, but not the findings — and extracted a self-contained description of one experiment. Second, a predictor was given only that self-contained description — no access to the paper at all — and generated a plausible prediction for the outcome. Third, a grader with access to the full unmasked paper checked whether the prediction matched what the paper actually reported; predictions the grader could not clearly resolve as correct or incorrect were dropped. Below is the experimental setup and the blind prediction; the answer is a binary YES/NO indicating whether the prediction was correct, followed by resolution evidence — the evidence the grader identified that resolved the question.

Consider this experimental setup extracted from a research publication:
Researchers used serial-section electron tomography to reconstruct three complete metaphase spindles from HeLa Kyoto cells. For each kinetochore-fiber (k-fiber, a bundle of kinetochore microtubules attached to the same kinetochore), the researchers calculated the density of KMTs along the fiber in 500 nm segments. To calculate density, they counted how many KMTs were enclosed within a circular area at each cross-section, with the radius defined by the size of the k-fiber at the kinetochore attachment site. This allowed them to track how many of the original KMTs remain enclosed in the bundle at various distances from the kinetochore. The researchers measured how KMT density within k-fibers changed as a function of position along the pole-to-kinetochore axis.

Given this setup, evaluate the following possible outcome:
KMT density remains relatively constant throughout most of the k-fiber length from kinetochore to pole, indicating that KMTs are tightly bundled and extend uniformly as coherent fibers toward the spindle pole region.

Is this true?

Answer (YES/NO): NO